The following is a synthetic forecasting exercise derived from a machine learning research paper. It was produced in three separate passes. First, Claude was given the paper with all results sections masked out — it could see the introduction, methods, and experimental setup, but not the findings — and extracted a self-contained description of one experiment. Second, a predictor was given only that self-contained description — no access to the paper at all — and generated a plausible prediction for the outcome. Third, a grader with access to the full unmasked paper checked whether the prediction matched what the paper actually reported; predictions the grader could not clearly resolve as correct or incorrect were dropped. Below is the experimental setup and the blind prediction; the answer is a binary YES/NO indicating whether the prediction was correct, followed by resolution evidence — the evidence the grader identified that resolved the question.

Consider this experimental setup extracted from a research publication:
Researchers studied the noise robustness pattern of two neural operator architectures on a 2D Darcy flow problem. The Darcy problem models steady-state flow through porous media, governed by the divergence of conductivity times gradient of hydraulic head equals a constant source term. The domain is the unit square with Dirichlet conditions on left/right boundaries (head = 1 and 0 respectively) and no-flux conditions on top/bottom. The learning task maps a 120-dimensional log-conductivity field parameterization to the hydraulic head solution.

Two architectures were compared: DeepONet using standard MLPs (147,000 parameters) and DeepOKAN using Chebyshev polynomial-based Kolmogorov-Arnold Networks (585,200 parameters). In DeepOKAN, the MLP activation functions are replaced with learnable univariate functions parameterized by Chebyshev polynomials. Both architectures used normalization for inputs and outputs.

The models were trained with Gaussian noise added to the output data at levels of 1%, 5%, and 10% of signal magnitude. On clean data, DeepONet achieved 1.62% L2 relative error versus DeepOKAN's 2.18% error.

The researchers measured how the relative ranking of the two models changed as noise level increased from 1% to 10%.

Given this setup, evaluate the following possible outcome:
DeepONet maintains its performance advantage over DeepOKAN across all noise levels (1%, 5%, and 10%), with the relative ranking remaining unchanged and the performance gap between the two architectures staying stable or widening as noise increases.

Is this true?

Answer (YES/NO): NO